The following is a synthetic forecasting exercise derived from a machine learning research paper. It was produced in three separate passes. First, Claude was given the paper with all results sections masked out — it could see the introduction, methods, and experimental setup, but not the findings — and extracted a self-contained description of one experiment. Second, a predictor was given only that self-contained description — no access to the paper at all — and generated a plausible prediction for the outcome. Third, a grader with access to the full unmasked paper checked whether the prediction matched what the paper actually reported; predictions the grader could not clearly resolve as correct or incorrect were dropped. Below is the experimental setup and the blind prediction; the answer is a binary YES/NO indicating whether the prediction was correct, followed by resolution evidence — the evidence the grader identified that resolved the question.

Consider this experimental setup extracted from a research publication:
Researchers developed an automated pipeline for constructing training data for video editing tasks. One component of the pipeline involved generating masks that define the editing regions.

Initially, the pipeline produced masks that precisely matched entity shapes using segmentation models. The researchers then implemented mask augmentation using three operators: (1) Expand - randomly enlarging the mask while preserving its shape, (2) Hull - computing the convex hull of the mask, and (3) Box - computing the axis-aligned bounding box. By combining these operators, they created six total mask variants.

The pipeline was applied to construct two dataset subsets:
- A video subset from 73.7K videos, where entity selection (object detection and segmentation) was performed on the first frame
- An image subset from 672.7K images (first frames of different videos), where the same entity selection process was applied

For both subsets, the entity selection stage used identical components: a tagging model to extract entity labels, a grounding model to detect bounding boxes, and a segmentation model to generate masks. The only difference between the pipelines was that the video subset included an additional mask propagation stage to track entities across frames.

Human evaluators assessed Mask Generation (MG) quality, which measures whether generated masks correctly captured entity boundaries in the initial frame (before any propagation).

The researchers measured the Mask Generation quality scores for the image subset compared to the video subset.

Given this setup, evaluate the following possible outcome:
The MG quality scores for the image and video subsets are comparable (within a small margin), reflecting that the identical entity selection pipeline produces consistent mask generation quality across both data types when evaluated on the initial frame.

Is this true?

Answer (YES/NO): YES